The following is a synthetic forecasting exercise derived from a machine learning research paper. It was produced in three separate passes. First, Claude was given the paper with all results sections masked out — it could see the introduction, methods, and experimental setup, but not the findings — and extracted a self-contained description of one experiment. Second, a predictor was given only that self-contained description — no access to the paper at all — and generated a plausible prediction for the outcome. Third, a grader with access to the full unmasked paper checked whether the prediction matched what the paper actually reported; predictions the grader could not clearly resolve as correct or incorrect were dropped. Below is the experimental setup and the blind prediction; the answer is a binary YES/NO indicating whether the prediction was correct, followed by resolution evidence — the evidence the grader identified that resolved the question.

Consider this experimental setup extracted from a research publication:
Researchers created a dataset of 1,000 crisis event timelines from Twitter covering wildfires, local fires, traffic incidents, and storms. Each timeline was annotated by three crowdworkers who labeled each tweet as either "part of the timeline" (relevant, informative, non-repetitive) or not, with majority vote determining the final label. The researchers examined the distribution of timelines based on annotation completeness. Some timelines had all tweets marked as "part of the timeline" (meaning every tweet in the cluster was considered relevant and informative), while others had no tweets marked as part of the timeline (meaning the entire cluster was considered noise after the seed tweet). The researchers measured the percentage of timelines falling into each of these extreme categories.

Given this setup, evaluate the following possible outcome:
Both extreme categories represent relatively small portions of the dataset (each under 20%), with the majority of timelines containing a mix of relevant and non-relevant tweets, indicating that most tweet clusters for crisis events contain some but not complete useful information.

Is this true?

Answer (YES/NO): YES